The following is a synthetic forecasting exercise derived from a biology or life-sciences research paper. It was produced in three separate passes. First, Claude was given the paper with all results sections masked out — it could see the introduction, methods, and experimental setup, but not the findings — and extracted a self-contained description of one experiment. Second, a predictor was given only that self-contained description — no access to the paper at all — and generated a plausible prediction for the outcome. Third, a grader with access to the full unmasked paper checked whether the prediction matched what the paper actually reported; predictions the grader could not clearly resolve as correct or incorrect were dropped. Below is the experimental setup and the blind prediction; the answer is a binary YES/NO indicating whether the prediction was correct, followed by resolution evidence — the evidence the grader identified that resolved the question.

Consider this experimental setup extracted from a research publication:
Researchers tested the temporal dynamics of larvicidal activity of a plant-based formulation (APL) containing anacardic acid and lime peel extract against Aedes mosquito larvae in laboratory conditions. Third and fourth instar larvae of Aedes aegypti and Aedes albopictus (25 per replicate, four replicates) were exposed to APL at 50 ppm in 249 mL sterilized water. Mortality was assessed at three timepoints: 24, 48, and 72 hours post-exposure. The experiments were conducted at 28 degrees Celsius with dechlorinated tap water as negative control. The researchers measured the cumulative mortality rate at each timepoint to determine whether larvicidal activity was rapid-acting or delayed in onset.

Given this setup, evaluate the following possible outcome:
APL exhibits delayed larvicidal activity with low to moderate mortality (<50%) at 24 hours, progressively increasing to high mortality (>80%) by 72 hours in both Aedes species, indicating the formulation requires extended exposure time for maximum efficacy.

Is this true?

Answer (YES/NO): NO